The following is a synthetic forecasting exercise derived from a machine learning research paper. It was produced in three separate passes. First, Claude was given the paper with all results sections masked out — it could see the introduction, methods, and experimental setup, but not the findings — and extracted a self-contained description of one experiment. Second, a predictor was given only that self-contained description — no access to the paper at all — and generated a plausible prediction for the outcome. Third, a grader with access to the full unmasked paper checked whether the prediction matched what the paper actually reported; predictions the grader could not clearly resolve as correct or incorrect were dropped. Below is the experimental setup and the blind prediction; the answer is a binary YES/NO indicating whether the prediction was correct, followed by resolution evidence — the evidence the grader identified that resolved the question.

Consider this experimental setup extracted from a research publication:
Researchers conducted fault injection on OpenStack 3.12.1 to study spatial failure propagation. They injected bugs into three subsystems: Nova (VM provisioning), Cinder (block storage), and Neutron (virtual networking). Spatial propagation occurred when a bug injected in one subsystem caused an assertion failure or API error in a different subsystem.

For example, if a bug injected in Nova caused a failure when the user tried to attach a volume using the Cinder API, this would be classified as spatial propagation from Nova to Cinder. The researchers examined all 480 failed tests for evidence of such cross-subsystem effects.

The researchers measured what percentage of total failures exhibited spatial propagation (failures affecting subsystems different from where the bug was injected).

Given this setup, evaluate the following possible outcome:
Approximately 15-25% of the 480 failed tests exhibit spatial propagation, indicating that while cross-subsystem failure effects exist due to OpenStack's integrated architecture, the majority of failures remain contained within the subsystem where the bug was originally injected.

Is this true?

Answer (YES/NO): NO